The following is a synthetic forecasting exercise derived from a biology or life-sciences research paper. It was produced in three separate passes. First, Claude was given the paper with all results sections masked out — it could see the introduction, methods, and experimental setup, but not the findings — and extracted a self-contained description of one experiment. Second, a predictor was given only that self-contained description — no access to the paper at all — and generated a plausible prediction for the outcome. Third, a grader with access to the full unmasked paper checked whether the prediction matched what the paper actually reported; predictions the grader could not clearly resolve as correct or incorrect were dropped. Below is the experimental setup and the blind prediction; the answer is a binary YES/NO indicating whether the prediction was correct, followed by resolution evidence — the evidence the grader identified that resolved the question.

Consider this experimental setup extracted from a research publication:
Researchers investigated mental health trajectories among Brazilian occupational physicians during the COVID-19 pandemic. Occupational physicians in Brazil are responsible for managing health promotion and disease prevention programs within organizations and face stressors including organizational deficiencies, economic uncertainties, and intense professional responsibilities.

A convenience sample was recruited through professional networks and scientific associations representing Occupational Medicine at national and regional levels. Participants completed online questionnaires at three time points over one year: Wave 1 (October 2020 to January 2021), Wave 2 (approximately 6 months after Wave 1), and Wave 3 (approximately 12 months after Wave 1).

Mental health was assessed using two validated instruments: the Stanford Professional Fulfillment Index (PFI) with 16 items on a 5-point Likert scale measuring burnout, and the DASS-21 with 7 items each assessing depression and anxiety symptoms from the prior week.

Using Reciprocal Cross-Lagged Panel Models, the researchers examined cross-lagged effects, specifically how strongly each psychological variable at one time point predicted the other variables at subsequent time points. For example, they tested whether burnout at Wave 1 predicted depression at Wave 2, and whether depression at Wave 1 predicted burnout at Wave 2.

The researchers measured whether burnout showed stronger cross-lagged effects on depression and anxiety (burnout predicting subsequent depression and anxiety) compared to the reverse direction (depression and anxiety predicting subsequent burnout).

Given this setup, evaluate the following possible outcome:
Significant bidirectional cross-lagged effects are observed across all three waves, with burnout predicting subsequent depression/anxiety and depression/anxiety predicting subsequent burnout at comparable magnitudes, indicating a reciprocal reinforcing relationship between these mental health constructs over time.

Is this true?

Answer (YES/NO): NO